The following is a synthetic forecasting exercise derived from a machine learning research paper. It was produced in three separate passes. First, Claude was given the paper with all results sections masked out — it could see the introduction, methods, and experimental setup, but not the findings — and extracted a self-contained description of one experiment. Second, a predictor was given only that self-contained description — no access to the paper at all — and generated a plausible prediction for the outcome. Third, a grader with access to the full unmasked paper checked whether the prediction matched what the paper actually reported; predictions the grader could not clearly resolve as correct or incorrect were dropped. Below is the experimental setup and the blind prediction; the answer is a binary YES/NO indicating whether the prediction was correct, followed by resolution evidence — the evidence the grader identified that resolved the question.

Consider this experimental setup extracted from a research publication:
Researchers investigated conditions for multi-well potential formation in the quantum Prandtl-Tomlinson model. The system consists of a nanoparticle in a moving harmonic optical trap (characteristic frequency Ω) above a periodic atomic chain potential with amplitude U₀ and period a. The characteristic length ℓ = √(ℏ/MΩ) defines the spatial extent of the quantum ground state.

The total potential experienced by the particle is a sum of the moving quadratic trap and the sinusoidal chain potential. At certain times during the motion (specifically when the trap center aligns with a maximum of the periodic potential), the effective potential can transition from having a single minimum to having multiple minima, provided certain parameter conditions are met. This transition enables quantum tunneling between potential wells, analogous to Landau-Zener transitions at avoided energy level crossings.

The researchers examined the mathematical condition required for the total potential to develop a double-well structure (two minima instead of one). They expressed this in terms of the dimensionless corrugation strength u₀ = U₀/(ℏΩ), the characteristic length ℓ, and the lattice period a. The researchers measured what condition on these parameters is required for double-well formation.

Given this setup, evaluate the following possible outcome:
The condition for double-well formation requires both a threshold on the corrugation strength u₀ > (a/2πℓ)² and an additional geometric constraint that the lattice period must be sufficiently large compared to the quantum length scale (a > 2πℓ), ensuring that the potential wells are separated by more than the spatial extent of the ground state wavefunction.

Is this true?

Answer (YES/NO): NO